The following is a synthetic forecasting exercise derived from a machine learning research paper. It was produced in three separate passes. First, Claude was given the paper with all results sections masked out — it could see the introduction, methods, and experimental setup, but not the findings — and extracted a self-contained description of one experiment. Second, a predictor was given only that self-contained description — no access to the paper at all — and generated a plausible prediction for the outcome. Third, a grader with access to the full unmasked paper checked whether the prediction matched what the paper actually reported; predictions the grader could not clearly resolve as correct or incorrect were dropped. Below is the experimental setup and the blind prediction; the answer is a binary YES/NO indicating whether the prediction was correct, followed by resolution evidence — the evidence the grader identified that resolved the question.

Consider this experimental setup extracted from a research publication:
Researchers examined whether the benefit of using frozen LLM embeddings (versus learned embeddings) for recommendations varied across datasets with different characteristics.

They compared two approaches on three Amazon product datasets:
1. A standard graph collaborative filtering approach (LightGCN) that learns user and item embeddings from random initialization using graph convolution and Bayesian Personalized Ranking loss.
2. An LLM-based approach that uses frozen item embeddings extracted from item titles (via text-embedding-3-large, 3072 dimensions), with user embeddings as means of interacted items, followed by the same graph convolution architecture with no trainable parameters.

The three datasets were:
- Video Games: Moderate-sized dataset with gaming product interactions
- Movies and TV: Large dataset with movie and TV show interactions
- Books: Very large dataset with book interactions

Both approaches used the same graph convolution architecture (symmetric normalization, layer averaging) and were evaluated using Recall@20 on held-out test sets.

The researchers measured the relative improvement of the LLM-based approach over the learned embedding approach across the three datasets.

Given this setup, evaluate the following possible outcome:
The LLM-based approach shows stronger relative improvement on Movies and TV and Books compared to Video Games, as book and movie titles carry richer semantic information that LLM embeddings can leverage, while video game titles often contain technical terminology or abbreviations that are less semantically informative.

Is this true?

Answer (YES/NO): NO